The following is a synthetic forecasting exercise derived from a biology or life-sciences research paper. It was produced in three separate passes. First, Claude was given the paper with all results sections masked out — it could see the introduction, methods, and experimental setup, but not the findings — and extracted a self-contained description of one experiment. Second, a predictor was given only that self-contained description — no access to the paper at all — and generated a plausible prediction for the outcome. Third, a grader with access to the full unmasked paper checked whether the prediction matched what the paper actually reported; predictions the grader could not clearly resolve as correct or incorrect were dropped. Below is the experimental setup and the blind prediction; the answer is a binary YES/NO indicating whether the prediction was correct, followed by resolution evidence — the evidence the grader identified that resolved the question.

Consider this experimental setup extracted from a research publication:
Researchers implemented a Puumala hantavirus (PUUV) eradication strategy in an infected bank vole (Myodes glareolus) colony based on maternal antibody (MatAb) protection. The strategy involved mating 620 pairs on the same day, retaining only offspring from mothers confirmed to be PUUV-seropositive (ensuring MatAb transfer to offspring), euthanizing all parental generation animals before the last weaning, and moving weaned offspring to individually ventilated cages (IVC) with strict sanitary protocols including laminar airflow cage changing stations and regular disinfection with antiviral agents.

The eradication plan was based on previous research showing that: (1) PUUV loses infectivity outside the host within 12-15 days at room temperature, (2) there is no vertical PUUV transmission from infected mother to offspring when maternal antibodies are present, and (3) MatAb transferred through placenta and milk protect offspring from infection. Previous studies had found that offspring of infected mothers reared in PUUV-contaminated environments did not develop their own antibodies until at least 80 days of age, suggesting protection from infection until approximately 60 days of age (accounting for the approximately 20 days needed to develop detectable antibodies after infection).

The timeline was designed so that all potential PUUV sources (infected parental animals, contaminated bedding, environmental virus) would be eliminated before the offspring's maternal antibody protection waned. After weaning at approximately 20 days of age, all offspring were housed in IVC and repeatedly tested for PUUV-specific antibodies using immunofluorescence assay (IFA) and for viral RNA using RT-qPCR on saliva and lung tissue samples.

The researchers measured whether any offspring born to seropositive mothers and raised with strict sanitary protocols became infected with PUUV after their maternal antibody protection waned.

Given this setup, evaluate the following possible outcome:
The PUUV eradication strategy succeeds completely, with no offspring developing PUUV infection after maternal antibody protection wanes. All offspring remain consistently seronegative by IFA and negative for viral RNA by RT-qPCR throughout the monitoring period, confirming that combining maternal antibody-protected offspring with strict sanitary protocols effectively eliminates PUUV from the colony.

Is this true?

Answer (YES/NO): NO